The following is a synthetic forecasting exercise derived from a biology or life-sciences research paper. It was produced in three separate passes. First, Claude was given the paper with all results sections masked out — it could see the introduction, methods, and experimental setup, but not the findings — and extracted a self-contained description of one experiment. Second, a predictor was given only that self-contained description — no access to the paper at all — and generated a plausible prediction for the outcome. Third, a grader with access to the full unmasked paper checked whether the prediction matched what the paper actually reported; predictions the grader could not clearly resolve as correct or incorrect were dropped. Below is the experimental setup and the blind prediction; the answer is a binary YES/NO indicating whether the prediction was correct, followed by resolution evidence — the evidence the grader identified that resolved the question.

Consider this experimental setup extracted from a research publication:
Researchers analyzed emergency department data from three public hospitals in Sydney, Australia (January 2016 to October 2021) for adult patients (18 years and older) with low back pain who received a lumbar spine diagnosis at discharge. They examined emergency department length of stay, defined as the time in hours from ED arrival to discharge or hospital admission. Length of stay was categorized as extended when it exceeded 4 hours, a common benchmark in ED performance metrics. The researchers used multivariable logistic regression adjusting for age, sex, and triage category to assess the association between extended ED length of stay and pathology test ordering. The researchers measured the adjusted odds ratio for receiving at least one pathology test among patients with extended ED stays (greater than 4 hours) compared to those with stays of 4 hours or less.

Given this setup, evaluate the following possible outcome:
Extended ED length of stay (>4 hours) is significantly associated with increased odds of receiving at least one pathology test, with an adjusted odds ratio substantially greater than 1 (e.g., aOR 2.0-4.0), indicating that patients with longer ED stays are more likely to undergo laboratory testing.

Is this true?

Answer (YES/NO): YES